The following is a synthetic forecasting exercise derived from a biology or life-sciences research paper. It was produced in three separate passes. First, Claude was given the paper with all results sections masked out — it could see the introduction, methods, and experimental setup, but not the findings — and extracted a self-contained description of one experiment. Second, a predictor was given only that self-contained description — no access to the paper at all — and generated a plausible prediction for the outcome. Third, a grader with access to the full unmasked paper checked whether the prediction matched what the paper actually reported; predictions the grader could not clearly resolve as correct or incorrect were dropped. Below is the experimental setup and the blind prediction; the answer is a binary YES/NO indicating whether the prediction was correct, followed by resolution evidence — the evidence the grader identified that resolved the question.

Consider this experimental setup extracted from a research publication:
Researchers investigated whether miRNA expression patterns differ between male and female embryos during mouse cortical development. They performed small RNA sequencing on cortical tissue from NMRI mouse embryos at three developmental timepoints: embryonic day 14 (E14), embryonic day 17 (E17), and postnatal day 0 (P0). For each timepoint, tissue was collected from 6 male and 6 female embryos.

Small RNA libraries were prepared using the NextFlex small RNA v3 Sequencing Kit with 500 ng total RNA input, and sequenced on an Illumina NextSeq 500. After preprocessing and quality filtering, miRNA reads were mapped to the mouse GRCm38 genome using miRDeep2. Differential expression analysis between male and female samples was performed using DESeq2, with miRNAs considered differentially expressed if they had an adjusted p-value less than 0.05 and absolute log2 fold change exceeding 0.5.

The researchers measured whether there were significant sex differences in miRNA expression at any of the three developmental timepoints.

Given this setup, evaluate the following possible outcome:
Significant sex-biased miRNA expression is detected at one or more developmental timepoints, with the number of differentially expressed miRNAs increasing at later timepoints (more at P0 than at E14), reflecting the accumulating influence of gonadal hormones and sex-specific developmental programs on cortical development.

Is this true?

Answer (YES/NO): NO